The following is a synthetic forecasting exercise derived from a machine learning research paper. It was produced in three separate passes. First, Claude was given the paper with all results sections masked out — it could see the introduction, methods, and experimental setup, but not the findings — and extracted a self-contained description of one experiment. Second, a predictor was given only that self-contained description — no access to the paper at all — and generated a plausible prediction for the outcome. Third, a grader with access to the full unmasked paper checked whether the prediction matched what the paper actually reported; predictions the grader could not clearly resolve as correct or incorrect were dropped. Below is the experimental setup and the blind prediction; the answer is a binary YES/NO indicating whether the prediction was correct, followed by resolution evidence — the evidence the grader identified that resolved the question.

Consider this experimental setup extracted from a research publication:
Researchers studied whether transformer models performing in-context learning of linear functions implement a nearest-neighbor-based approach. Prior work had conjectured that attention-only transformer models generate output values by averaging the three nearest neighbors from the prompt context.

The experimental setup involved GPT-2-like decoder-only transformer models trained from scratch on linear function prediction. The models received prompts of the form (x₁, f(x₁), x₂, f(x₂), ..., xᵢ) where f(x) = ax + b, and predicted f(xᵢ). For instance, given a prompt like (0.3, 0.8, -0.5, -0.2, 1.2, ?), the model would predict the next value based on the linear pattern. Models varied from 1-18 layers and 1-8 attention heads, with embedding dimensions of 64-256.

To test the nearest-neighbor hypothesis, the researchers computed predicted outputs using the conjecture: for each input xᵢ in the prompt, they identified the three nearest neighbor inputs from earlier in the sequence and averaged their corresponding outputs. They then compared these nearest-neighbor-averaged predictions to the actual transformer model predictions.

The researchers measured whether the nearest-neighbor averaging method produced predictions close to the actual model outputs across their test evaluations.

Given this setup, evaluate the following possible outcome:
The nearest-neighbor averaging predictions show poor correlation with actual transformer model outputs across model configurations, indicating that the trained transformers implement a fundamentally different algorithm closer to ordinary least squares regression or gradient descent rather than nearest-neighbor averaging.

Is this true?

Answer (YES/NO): NO